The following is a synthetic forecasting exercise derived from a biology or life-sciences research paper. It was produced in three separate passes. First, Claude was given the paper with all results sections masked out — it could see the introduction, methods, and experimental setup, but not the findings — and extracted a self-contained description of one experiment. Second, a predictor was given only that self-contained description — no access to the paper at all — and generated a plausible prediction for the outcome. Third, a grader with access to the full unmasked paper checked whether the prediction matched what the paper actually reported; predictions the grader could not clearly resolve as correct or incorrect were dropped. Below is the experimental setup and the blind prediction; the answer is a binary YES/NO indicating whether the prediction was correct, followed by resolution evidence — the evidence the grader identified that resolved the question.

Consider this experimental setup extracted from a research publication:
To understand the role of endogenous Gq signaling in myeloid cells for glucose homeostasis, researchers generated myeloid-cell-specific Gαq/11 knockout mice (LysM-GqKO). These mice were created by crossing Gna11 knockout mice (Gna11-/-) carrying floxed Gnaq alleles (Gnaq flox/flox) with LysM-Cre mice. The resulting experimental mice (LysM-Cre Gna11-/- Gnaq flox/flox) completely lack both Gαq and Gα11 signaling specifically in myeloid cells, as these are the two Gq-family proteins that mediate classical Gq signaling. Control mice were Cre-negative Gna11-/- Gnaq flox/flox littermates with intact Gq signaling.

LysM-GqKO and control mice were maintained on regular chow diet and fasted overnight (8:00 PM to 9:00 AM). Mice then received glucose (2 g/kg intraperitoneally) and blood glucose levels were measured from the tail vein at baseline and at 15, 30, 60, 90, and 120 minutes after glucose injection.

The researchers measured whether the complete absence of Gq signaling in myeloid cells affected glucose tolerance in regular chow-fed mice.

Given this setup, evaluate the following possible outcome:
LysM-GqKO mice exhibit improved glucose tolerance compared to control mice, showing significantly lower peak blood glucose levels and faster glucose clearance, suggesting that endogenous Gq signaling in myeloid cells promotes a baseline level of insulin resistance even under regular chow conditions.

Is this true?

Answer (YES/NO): NO